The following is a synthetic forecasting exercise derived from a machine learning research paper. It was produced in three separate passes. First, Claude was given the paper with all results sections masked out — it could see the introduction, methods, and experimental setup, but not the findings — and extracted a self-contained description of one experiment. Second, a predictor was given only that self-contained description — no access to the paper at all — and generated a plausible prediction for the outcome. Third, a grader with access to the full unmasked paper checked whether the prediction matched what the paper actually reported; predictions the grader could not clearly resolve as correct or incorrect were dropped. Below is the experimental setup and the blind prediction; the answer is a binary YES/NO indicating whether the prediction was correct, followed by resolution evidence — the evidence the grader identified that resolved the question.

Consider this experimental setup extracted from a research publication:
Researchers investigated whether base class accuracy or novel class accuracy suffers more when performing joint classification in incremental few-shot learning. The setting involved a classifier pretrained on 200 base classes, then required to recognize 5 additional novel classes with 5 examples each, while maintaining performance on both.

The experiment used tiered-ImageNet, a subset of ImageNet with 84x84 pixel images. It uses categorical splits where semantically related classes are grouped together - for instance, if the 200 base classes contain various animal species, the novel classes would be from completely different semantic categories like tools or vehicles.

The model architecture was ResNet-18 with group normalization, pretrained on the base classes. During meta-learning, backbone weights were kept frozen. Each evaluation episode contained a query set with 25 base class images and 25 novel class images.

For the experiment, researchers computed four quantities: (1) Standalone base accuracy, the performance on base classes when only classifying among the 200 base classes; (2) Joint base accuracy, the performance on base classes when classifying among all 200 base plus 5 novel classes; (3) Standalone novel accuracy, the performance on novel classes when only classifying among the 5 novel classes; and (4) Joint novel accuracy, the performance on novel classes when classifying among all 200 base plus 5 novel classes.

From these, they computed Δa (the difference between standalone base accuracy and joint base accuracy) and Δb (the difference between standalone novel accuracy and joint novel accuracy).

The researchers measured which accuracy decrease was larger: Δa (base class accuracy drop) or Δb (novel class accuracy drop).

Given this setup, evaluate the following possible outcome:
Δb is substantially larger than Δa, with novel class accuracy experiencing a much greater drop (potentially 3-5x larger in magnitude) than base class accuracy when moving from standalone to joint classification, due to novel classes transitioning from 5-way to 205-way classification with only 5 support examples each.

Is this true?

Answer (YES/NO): NO